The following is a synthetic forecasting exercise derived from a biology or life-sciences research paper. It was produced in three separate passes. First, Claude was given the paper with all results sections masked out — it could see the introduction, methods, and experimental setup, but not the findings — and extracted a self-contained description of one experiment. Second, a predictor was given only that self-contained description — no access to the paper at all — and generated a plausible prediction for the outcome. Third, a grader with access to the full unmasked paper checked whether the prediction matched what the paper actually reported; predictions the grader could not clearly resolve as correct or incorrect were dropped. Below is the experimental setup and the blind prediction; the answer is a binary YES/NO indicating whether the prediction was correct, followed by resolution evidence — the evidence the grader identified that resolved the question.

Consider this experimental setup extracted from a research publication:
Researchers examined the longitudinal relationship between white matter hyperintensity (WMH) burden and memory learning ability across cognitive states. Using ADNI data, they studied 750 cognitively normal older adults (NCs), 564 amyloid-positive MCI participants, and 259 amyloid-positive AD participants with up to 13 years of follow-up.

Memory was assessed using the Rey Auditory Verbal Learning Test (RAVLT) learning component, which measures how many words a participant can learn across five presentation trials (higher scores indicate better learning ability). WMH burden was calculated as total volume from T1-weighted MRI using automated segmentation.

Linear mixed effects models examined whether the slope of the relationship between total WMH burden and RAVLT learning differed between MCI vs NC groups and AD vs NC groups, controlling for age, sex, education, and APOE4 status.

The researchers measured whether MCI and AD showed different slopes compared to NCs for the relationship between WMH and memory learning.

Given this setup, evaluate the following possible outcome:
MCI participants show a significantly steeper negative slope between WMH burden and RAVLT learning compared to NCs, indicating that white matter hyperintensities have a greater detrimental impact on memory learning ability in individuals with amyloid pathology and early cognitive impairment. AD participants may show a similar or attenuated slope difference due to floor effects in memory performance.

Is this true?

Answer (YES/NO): NO